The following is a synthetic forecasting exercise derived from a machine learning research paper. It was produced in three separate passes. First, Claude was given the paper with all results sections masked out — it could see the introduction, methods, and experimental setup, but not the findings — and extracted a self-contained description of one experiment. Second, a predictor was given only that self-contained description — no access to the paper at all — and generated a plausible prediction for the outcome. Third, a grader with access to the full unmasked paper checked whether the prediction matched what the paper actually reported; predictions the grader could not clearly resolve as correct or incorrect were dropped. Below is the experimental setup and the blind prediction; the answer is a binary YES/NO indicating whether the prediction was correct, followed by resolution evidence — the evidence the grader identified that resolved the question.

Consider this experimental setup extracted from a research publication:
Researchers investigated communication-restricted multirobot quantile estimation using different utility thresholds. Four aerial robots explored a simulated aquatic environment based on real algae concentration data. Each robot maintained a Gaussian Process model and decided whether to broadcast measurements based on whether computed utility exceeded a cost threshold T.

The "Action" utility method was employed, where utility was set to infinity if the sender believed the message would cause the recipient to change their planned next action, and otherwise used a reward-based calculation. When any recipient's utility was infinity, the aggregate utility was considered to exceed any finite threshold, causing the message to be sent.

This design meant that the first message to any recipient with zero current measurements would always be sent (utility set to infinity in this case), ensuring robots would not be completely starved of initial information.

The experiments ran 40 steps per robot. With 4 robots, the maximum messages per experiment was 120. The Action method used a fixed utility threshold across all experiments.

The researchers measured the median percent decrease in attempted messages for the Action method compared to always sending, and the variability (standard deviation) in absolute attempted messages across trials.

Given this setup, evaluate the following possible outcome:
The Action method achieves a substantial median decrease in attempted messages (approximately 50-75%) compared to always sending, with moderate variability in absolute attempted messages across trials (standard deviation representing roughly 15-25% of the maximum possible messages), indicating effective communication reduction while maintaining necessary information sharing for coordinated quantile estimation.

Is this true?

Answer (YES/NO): NO